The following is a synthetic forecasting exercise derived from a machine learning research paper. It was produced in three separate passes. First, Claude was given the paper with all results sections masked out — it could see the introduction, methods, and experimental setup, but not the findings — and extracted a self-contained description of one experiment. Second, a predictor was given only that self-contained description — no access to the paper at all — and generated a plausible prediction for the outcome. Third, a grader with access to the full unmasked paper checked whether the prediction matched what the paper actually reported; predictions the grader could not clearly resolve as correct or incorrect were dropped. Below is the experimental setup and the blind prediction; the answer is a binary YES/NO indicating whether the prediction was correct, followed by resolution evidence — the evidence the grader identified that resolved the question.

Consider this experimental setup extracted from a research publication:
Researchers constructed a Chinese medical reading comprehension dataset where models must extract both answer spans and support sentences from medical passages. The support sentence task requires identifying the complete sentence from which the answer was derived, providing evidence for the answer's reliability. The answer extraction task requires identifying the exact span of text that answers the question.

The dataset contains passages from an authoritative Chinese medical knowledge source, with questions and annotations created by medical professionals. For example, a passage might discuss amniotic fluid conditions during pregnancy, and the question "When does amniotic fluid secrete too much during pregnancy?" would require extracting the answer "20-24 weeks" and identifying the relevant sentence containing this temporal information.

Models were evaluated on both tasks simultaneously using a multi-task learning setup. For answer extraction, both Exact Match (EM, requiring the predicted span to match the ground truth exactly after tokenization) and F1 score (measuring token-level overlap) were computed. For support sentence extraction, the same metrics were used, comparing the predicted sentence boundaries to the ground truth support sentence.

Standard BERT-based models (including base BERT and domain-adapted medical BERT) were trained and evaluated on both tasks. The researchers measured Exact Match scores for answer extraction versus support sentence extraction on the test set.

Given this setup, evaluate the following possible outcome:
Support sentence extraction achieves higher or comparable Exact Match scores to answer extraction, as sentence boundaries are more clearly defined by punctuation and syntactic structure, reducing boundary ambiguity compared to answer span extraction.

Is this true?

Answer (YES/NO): NO